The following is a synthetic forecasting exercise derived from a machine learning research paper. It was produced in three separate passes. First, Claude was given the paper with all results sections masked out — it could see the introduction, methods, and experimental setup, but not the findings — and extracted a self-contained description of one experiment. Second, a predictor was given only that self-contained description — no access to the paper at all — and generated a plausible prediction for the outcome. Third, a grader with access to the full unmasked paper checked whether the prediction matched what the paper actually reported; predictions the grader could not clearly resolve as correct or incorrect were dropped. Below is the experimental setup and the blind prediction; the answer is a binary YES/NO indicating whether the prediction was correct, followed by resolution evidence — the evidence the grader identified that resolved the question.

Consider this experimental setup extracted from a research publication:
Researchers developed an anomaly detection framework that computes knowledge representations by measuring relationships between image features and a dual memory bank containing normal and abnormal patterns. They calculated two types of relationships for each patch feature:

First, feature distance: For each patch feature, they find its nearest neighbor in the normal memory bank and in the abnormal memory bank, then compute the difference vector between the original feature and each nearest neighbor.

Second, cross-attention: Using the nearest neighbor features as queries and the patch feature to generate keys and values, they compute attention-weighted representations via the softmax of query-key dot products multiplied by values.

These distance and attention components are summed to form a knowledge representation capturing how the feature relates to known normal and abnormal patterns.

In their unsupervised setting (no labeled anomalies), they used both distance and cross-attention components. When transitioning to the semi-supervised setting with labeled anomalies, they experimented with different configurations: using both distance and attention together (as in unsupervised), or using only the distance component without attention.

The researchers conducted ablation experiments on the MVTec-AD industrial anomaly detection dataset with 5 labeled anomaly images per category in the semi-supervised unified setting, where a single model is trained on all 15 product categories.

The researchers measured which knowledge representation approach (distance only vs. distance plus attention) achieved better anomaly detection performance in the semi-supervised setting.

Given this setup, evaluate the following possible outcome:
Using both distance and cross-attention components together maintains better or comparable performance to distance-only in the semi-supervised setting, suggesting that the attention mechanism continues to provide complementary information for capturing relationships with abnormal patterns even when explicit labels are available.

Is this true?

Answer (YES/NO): NO